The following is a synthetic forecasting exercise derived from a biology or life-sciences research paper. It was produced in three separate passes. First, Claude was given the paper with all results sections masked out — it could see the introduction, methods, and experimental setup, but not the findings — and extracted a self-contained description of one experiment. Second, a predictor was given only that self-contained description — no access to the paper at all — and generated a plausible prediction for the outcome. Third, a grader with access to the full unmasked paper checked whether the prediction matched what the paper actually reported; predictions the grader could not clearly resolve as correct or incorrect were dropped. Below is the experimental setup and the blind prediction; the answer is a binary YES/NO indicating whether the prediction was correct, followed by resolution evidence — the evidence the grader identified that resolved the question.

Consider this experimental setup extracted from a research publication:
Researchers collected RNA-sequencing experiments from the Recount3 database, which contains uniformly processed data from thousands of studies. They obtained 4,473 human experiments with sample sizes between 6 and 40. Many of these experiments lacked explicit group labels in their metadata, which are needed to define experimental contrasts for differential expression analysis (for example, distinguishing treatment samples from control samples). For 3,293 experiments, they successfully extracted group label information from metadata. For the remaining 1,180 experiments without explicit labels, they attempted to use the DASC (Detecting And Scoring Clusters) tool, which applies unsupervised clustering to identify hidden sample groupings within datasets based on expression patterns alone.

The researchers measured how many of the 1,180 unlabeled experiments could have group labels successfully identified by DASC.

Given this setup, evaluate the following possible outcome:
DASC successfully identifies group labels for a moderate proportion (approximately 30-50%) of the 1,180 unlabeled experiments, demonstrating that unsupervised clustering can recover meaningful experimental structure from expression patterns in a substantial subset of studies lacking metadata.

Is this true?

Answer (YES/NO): YES